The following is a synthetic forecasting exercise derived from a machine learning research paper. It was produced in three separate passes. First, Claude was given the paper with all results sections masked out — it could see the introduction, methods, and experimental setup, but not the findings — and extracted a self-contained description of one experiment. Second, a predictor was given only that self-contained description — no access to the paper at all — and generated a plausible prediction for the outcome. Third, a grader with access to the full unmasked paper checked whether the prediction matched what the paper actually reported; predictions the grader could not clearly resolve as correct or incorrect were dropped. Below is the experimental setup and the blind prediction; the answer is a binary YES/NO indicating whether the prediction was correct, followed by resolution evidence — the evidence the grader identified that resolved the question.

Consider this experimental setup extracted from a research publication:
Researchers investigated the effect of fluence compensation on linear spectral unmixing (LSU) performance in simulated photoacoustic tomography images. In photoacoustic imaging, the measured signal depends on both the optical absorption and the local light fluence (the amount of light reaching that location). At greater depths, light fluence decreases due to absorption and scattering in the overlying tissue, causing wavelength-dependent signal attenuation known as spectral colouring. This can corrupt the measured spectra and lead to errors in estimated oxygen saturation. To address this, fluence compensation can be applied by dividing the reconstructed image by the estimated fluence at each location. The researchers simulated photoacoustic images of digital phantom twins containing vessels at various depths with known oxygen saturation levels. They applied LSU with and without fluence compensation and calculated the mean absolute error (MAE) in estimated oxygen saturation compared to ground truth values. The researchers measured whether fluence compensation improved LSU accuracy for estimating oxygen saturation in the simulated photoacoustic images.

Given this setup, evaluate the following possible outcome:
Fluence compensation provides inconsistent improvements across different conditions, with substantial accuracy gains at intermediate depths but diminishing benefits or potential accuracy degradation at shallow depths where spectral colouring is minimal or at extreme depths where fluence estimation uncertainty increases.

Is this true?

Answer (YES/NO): NO